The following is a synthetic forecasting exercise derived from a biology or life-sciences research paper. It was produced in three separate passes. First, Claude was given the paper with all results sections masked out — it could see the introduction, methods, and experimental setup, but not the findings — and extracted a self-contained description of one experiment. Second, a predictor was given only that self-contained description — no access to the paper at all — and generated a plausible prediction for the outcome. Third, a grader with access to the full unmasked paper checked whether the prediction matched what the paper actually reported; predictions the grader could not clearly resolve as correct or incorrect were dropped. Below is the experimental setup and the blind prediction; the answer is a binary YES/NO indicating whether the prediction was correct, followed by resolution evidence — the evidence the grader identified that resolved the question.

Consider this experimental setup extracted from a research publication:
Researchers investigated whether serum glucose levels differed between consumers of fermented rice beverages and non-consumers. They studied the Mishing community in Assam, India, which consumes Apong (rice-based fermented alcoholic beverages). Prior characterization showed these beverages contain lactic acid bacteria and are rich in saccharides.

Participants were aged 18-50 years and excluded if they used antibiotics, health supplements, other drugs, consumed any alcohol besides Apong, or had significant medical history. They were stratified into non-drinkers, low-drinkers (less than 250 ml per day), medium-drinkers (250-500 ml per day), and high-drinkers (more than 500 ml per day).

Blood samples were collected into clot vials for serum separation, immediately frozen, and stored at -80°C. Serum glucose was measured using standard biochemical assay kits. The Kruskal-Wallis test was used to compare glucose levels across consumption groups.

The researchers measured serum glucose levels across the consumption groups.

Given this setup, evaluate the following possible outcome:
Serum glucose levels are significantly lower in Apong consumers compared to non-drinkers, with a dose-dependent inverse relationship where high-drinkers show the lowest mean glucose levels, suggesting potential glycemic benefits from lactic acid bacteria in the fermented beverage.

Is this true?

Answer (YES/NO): NO